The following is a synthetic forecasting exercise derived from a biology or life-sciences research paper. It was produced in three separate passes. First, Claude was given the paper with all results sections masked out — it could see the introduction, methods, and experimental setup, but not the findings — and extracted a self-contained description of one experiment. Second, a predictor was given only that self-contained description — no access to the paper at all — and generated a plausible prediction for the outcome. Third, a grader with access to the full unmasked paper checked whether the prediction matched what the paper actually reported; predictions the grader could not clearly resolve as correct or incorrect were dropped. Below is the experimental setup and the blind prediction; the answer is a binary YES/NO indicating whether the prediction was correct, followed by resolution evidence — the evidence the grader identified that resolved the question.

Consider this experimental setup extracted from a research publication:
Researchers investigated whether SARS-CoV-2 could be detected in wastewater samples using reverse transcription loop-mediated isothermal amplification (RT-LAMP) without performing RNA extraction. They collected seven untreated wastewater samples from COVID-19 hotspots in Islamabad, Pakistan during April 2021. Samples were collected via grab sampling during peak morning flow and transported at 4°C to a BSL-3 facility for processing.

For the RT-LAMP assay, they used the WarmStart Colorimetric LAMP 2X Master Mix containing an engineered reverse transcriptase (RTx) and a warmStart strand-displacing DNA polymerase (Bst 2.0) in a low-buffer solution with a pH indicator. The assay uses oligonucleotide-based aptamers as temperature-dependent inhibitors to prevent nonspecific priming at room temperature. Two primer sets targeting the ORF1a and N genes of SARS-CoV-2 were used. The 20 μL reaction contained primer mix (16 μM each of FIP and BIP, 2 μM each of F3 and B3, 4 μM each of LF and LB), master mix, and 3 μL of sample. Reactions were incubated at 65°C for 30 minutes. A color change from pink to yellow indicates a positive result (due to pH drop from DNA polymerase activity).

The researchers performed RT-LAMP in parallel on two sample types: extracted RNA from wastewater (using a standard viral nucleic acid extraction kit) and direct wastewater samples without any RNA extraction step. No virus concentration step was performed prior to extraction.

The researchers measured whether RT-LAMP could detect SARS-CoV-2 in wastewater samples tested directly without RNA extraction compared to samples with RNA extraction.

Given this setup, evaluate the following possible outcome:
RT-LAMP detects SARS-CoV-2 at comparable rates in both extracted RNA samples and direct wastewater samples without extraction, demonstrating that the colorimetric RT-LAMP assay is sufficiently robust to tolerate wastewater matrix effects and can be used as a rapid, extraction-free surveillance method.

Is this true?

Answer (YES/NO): NO